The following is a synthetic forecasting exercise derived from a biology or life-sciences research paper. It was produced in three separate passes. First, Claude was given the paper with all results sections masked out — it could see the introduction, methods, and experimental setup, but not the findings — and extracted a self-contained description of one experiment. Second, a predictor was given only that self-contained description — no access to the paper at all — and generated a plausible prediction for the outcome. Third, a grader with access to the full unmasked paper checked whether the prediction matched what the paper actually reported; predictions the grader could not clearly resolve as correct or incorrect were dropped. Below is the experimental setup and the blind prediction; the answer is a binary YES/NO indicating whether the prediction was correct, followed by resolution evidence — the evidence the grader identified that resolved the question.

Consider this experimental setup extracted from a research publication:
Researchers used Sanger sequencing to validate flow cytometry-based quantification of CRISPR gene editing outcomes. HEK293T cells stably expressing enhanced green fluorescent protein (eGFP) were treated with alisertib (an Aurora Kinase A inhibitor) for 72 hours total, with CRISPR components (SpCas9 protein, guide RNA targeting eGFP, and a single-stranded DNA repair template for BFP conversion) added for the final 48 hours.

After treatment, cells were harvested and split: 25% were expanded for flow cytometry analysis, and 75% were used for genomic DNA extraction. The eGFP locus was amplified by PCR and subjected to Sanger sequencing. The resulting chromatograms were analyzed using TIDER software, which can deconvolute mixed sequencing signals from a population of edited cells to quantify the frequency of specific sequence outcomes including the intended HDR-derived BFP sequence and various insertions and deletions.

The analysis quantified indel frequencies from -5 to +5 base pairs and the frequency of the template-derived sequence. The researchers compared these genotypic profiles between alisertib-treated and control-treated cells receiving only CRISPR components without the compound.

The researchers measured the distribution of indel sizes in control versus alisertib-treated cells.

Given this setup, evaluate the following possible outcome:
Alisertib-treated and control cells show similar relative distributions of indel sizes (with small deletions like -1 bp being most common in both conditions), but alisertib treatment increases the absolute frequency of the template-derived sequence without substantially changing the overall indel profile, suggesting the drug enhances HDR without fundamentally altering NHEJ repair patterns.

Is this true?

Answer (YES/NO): NO